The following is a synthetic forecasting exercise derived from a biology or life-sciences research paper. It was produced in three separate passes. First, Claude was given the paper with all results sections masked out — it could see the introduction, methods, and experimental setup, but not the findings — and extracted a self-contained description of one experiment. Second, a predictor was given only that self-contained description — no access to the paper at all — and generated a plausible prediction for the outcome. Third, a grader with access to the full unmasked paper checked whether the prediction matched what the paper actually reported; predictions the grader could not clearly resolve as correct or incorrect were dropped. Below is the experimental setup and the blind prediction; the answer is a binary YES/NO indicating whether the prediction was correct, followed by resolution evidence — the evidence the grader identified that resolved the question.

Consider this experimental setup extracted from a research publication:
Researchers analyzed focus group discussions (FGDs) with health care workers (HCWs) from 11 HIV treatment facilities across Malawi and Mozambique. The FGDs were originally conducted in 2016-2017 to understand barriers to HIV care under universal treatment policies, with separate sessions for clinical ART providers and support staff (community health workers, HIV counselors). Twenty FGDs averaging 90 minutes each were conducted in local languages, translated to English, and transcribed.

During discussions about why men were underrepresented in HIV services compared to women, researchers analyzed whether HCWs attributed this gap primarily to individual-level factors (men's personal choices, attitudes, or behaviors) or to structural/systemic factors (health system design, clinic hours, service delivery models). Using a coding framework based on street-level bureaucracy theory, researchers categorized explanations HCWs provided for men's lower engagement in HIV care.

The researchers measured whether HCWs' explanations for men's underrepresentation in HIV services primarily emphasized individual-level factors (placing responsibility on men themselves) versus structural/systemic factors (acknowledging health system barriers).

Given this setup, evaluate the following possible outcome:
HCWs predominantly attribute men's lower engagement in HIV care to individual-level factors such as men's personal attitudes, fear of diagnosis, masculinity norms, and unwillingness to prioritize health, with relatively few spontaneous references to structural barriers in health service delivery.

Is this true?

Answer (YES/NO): NO